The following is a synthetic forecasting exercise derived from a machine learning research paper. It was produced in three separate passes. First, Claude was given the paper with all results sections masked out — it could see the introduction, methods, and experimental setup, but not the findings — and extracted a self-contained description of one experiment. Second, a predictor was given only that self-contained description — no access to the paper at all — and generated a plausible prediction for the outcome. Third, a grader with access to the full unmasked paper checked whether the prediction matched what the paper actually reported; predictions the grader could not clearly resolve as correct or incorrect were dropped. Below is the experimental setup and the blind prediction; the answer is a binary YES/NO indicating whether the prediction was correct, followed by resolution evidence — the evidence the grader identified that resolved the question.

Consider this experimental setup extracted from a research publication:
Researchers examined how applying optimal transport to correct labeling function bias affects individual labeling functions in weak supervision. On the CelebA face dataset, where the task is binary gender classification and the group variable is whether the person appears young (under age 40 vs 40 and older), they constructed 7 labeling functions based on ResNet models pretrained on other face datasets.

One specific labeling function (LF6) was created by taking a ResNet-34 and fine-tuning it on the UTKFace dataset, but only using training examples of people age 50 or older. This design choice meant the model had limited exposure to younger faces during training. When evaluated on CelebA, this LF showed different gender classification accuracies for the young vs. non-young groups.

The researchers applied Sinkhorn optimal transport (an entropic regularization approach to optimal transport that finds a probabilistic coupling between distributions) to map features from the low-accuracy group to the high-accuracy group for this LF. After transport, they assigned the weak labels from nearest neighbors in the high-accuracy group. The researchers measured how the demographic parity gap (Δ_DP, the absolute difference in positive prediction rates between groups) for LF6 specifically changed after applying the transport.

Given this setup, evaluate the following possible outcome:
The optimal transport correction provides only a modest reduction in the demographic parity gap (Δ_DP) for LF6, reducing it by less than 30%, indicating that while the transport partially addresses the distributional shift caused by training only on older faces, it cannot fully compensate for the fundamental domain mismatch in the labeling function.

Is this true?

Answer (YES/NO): NO